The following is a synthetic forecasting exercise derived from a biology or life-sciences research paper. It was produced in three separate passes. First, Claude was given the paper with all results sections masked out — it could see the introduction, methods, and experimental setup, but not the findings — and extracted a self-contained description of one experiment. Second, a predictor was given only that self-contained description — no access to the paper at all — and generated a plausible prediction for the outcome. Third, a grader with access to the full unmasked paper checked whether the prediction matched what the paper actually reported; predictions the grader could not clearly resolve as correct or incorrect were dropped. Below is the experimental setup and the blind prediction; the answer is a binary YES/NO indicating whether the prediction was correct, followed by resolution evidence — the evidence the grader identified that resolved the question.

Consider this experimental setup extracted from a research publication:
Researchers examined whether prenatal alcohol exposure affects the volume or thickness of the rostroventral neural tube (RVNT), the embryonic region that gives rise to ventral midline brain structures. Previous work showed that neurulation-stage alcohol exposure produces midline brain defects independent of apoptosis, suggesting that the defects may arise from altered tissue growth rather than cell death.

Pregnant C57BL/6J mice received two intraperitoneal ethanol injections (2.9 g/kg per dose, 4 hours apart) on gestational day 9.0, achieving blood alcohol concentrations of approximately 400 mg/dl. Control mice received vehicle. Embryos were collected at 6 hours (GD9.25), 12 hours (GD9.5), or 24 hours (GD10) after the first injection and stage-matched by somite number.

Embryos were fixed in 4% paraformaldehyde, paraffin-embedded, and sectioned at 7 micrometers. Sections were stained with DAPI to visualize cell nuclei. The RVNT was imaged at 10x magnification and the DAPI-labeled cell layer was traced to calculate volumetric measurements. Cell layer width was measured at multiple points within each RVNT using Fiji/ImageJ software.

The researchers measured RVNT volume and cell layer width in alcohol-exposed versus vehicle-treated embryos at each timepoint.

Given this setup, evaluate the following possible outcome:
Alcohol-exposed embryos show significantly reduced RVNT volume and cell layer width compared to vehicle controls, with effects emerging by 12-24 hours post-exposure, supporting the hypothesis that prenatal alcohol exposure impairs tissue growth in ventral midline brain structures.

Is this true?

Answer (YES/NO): NO